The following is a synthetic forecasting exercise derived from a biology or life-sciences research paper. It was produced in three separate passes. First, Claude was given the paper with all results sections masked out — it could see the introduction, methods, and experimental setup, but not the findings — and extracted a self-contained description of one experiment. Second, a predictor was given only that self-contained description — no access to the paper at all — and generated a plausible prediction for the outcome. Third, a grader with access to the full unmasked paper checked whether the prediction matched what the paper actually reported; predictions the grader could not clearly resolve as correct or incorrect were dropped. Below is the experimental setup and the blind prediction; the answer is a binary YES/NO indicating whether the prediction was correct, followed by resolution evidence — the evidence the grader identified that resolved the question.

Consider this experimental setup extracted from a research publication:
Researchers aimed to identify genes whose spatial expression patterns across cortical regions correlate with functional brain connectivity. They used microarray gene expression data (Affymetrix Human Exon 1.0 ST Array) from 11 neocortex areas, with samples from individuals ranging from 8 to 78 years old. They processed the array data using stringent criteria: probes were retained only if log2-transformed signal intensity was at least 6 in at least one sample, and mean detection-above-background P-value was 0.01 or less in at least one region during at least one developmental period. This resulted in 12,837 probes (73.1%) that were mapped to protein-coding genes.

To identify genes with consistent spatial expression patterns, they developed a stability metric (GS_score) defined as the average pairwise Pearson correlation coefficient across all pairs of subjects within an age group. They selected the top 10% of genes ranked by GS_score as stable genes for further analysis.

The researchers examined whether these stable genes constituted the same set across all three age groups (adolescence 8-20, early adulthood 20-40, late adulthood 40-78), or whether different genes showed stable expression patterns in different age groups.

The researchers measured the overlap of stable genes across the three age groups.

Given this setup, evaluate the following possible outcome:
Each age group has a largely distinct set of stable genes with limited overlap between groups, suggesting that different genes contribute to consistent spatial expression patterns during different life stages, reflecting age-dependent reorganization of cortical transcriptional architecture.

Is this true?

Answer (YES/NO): YES